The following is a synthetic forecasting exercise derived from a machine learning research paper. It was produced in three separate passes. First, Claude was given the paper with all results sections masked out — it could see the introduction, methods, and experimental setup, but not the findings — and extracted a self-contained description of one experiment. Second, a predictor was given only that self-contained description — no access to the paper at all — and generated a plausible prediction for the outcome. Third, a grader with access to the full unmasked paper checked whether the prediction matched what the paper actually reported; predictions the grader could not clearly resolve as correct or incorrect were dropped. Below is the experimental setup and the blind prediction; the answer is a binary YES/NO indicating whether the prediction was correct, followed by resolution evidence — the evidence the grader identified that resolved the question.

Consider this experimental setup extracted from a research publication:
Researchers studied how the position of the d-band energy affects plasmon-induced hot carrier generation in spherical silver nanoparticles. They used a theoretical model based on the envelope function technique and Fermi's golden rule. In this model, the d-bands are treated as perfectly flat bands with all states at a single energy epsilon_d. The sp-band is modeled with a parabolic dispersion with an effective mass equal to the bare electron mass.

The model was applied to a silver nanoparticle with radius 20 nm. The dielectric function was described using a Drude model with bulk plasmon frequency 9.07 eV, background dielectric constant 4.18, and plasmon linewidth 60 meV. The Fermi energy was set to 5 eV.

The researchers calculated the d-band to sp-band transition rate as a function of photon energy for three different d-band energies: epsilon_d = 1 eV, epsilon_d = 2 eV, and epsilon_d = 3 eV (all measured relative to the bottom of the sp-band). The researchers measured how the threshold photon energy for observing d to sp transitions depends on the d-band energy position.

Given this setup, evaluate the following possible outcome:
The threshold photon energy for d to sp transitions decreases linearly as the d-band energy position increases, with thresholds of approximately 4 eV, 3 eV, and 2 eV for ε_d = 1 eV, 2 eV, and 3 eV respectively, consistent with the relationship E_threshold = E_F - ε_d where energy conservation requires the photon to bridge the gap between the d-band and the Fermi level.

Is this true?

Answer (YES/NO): YES